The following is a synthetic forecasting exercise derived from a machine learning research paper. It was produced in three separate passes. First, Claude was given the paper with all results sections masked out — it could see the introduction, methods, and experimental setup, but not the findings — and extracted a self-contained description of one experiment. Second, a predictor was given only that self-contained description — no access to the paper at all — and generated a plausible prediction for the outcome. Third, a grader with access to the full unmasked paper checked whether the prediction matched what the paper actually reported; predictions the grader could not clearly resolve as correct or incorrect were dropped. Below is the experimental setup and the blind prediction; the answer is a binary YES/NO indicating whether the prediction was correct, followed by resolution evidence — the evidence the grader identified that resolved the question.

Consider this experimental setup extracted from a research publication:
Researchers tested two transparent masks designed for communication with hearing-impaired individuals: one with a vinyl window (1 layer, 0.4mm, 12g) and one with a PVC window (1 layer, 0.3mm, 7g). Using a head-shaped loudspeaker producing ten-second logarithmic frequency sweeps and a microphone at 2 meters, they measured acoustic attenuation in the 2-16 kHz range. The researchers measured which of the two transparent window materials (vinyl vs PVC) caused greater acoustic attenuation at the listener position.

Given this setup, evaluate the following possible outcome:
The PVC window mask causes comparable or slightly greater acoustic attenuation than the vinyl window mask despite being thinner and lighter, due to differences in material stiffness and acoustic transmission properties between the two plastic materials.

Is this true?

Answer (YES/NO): YES